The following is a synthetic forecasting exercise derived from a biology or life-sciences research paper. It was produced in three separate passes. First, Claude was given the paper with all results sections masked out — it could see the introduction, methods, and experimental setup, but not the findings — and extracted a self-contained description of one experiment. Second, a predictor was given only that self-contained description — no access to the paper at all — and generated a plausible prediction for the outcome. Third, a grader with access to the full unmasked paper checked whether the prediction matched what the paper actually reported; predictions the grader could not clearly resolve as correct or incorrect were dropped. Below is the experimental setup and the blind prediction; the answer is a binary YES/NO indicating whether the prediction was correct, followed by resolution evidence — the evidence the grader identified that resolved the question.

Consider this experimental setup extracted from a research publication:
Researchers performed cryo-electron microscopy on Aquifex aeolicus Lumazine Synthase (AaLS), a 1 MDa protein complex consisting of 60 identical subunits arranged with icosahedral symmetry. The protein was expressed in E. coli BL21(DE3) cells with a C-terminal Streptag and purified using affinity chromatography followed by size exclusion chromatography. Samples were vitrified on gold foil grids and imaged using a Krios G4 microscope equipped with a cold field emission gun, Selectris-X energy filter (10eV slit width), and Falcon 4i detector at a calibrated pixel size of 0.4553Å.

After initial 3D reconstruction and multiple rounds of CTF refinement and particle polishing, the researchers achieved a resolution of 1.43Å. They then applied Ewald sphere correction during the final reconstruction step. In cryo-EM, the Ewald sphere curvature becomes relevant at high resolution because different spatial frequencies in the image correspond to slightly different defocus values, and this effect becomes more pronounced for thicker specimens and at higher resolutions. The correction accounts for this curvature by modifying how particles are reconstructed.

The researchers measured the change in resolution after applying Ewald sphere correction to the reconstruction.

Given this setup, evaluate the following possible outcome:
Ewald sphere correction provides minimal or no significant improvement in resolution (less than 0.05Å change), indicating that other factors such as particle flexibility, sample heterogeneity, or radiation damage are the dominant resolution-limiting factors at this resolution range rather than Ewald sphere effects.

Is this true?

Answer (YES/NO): YES